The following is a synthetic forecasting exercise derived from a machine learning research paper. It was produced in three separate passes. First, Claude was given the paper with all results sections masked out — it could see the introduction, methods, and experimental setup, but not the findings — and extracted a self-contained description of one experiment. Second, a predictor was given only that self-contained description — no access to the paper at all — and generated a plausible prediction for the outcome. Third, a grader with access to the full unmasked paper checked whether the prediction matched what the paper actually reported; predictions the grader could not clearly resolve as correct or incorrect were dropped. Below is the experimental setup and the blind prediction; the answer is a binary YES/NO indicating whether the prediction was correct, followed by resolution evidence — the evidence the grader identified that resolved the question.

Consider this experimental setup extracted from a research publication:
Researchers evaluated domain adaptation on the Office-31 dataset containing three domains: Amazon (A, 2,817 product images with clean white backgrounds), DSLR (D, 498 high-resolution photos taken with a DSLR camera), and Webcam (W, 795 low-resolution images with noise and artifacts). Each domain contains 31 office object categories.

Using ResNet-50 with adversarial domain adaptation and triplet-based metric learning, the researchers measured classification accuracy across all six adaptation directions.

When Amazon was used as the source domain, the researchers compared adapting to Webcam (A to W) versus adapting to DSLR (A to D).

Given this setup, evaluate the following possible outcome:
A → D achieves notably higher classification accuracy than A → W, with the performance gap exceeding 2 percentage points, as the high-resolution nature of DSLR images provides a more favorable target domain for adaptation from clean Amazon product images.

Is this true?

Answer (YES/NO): NO